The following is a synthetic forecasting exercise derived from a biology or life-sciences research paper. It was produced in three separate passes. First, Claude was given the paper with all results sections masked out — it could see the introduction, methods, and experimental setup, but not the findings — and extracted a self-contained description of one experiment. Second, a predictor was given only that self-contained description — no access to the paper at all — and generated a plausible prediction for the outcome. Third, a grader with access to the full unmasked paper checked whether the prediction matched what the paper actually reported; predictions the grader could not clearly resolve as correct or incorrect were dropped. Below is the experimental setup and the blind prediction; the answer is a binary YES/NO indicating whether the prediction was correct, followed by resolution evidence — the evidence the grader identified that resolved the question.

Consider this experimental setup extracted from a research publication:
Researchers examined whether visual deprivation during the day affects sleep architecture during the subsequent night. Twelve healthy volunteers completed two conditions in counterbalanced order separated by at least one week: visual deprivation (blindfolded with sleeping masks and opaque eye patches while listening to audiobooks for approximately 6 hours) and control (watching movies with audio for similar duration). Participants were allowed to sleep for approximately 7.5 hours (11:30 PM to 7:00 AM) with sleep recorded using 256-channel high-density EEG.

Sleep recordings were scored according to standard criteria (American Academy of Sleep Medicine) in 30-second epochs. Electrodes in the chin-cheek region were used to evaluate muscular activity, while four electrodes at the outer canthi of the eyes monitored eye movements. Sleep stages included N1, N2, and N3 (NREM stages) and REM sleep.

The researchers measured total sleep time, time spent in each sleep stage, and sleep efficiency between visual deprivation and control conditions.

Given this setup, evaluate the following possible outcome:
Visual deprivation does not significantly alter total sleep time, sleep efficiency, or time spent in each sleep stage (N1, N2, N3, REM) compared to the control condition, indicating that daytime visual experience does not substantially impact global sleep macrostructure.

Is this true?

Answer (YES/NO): NO